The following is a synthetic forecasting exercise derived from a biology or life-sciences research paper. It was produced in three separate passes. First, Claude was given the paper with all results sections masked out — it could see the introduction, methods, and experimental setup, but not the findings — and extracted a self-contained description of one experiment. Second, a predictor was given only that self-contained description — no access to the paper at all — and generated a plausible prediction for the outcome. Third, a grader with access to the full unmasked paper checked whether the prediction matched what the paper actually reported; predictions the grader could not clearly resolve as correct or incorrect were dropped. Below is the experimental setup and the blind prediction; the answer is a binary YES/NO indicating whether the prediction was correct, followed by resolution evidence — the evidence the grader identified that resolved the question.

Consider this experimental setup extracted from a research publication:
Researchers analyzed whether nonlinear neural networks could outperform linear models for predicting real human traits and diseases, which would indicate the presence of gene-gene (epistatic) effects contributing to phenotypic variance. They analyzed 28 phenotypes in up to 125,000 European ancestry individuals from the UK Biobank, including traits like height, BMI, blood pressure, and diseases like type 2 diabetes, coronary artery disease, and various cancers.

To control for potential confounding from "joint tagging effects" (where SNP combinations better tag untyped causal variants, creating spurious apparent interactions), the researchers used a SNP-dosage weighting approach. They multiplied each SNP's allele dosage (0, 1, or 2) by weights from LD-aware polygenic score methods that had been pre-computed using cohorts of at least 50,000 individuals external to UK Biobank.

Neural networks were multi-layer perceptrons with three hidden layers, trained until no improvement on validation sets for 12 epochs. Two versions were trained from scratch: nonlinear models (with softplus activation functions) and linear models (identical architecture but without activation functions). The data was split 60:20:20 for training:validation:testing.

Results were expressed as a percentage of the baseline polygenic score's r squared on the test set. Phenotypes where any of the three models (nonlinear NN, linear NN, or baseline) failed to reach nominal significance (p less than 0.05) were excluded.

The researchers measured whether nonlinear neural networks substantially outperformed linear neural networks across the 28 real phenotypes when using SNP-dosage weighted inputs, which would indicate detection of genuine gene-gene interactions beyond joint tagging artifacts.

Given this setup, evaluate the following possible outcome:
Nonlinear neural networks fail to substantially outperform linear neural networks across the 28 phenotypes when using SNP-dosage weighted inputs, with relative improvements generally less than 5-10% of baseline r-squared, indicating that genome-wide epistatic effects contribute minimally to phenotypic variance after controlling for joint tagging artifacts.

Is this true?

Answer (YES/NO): YES